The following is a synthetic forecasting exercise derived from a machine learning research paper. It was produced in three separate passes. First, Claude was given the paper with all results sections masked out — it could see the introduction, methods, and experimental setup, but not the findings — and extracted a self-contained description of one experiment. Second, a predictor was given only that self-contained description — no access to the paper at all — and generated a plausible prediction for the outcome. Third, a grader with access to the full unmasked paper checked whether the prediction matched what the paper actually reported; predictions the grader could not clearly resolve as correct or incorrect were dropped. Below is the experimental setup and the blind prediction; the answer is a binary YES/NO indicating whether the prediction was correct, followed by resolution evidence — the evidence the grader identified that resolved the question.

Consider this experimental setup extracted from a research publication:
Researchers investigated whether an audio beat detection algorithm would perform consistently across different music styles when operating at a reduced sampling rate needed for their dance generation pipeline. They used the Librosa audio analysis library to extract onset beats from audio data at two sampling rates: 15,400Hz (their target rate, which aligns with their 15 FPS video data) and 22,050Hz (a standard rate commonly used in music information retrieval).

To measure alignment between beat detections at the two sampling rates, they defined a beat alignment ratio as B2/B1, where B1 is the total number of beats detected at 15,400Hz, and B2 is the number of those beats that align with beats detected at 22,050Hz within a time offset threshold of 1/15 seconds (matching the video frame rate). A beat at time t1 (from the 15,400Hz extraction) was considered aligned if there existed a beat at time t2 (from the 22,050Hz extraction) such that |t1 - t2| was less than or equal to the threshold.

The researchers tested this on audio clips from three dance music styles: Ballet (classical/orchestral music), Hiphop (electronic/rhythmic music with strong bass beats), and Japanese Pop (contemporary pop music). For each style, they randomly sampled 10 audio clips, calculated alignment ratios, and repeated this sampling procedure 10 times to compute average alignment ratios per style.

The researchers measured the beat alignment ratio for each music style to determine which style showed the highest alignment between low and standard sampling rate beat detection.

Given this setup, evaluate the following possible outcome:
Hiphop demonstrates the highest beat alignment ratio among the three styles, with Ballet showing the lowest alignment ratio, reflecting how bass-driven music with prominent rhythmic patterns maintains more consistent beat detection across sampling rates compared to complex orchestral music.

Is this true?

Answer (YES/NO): YES